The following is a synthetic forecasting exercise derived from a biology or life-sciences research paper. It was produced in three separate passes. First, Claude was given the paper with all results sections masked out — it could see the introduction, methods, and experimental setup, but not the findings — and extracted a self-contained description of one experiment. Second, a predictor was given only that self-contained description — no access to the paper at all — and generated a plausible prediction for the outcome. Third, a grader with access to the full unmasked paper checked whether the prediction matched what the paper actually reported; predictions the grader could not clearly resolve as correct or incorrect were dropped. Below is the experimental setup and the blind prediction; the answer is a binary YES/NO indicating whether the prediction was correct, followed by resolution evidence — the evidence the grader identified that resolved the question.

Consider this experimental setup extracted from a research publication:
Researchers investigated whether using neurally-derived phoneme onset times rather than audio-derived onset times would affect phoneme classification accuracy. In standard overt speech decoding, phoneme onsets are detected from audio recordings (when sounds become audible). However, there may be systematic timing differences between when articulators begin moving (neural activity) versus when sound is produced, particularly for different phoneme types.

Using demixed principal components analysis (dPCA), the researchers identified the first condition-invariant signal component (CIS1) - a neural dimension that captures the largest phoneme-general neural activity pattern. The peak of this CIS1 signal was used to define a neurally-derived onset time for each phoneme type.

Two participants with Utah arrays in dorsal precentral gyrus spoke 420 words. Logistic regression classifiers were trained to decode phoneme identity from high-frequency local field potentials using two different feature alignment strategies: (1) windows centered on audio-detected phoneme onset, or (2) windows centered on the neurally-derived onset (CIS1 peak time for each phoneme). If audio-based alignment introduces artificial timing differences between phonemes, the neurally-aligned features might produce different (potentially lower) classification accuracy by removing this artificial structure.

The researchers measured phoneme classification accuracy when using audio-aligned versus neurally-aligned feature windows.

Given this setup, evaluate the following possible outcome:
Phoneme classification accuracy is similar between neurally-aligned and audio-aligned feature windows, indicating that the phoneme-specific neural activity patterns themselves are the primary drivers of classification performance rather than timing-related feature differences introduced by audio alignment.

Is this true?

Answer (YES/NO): NO